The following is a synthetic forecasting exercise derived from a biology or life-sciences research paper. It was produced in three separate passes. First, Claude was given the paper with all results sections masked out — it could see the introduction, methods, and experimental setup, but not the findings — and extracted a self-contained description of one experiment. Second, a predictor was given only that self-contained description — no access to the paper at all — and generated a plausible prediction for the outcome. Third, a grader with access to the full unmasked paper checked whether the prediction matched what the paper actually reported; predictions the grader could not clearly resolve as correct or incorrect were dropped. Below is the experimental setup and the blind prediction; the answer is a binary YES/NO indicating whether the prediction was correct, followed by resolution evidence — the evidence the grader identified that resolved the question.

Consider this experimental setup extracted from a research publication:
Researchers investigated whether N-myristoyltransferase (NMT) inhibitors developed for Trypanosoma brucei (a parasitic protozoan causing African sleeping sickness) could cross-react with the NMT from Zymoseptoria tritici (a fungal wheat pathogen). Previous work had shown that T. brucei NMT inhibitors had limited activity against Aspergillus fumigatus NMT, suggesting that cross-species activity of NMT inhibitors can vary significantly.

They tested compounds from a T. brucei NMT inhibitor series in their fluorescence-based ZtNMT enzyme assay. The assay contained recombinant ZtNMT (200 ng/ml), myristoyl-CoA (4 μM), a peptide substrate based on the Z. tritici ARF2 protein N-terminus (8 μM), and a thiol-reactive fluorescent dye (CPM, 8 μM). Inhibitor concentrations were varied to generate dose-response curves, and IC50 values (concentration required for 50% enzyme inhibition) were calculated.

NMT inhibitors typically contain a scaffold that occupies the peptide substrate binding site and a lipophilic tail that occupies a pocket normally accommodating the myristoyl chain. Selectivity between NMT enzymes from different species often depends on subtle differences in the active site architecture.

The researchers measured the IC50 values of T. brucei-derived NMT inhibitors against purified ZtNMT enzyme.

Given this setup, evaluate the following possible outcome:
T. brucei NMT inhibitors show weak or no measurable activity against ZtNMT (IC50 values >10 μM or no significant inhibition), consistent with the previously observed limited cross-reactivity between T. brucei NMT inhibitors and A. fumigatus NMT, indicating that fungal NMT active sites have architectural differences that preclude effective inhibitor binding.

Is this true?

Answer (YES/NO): NO